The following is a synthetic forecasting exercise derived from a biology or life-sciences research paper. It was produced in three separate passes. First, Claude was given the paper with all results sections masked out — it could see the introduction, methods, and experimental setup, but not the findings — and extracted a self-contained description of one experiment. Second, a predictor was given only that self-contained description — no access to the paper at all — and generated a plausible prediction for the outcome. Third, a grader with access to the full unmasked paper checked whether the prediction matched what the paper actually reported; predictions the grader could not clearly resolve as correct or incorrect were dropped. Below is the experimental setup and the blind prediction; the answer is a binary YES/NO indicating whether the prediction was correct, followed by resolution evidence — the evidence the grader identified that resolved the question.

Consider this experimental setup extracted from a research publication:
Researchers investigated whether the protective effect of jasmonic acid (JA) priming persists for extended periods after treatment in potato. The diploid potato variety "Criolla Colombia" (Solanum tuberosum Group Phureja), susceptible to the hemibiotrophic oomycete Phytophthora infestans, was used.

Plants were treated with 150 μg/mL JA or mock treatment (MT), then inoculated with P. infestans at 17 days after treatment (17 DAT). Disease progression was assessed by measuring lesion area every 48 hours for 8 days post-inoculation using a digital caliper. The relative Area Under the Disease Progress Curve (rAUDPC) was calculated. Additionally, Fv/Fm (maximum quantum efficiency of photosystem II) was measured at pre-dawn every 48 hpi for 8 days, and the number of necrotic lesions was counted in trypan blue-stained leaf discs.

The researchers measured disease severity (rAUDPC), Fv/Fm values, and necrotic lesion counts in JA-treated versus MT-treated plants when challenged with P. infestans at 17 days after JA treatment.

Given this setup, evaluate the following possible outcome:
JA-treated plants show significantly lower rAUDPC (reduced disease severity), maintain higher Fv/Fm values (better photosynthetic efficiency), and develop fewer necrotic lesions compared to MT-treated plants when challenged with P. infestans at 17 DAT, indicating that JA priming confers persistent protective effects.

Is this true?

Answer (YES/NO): NO